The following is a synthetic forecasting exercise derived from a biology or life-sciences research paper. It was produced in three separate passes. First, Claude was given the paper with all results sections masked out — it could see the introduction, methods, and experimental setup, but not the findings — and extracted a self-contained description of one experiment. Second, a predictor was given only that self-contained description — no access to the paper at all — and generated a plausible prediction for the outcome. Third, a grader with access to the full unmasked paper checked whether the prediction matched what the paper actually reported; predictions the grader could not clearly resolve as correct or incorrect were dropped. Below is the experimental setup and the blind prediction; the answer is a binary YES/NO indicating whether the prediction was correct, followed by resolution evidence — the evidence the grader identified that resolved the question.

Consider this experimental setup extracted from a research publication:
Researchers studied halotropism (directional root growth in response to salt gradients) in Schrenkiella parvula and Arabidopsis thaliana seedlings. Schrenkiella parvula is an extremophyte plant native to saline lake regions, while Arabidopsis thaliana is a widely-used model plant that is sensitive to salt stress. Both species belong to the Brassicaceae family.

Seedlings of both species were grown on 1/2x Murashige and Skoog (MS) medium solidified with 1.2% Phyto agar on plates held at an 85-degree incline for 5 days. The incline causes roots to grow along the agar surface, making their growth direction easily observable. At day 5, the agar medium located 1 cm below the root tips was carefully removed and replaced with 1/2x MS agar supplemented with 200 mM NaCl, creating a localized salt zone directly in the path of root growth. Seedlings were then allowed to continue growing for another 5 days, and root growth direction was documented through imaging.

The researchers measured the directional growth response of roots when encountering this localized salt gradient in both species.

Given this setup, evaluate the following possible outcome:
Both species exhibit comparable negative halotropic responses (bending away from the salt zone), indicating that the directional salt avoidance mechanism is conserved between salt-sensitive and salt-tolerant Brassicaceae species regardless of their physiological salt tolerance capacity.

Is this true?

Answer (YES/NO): NO